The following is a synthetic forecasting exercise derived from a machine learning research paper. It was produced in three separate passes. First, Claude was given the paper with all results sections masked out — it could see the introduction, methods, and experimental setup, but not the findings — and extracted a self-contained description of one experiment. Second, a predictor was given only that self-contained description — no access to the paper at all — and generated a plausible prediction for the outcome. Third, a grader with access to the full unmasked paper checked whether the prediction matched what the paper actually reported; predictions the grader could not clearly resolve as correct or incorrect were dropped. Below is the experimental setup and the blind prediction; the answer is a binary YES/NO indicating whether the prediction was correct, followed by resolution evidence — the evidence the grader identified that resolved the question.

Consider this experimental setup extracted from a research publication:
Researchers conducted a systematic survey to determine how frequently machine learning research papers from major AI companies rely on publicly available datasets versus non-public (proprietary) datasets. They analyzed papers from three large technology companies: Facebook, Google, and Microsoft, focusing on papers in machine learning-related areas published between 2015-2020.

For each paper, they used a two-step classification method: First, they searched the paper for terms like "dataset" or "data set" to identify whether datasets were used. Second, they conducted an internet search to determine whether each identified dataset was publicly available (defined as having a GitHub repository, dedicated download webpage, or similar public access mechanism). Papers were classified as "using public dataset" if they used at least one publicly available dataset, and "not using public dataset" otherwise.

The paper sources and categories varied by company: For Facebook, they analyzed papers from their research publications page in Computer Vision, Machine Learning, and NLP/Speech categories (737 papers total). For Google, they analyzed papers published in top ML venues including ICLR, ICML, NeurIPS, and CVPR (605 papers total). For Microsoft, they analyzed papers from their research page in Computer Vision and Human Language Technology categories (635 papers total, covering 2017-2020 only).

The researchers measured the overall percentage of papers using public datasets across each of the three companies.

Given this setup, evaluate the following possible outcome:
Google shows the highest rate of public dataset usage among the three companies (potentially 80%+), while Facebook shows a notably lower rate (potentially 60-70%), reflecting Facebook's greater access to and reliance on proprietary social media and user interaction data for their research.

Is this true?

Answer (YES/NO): NO